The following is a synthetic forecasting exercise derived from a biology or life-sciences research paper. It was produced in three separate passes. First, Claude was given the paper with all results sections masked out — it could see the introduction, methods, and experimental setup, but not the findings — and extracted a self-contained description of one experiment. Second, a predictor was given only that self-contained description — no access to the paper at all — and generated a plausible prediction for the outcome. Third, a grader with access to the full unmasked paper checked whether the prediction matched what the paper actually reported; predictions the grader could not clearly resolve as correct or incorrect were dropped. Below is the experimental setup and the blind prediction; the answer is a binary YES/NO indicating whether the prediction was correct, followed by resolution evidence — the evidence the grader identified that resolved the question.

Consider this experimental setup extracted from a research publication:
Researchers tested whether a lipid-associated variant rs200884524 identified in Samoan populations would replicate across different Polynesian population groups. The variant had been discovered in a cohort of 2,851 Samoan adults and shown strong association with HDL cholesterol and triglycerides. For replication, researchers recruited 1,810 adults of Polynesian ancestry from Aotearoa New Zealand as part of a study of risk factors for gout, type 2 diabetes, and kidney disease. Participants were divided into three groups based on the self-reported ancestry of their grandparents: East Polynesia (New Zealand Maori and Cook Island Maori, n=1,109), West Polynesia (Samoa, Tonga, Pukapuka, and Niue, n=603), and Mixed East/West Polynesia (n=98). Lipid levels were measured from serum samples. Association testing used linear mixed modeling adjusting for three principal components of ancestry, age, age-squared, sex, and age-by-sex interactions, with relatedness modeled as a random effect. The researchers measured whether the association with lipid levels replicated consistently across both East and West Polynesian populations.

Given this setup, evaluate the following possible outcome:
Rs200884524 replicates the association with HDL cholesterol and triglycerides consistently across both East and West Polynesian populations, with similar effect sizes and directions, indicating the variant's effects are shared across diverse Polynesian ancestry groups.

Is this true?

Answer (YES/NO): YES